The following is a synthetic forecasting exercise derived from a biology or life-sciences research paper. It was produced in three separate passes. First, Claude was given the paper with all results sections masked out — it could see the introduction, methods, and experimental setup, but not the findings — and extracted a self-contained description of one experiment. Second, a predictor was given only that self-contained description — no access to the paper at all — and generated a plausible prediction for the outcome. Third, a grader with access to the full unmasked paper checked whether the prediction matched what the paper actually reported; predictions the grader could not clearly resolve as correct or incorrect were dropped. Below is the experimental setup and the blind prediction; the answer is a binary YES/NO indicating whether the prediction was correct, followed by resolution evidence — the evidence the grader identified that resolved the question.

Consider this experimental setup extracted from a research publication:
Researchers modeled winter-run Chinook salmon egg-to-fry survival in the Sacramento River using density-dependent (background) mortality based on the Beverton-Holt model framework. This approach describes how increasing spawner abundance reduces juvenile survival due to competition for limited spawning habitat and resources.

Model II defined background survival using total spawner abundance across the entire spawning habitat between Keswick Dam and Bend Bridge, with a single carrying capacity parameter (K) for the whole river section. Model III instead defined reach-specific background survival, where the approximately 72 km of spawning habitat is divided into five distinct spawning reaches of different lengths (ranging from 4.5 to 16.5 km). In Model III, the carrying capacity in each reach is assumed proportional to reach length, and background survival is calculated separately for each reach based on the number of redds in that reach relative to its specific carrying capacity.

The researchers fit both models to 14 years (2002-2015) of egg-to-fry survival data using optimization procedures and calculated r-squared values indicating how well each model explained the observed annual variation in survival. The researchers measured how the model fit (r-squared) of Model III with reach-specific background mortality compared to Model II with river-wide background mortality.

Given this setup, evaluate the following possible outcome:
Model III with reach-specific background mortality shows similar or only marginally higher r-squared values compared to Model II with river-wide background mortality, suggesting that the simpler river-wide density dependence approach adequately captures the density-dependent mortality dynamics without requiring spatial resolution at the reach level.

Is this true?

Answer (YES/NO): YES